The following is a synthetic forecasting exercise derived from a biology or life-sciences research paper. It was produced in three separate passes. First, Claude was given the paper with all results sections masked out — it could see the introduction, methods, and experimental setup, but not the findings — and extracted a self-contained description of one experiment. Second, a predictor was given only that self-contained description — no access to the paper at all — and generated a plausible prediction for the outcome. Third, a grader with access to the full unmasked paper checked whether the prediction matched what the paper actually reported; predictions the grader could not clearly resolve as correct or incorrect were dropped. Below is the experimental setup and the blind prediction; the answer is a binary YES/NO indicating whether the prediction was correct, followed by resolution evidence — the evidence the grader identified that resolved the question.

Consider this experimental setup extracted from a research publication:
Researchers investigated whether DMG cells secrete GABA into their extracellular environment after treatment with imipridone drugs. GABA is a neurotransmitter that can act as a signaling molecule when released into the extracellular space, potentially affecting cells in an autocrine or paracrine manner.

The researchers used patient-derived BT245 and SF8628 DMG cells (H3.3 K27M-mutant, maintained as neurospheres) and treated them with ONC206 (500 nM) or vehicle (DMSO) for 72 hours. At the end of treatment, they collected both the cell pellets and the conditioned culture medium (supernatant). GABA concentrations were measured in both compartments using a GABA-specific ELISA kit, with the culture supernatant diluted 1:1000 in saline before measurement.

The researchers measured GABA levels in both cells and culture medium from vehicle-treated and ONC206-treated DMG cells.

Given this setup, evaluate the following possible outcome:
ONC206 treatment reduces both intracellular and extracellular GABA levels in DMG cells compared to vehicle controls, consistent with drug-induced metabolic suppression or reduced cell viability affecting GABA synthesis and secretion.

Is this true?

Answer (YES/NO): NO